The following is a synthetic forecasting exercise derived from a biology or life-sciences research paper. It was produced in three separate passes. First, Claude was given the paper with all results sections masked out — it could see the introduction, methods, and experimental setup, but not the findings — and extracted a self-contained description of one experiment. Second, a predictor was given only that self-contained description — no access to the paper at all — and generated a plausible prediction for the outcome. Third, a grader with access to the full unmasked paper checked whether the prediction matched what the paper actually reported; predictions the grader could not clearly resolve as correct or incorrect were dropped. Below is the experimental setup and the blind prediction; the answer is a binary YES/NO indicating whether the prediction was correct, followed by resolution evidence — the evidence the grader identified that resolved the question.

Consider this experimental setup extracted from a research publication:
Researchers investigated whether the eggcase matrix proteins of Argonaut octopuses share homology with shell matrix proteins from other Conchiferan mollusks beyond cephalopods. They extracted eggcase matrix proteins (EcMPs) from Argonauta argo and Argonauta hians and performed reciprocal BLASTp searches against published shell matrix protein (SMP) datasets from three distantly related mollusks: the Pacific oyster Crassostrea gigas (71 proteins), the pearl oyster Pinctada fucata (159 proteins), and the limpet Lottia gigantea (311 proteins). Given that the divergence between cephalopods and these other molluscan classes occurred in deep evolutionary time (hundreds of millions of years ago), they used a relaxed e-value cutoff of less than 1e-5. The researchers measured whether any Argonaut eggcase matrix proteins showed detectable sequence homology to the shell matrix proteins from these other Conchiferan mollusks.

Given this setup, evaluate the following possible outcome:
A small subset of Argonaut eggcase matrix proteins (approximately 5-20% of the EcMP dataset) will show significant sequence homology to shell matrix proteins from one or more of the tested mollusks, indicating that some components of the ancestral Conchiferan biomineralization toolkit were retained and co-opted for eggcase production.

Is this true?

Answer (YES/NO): YES